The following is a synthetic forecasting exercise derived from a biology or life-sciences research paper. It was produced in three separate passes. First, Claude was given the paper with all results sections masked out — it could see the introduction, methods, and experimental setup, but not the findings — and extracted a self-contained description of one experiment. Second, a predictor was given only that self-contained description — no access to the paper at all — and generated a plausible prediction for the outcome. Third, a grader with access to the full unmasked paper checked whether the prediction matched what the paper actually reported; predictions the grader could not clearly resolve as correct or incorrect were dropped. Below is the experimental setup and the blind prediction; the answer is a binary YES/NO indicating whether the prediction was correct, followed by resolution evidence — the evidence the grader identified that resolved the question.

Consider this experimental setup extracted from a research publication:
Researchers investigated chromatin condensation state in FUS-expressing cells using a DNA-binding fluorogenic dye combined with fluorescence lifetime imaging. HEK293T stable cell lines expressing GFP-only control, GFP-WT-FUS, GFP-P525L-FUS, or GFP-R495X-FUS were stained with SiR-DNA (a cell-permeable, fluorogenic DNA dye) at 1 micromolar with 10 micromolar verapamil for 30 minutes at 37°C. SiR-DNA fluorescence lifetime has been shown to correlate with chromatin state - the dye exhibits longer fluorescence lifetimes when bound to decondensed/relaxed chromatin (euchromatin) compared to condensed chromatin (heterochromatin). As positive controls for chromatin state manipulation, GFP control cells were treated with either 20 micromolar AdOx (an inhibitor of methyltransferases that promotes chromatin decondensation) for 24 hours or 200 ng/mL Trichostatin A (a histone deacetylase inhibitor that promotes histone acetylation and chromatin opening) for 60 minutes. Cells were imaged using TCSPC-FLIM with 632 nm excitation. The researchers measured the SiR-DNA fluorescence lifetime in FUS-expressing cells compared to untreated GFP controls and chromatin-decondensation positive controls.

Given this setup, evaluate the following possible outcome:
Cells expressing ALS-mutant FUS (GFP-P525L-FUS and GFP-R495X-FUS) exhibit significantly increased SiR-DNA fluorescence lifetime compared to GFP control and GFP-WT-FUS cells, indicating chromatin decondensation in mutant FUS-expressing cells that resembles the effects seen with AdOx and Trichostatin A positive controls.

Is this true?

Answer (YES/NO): YES